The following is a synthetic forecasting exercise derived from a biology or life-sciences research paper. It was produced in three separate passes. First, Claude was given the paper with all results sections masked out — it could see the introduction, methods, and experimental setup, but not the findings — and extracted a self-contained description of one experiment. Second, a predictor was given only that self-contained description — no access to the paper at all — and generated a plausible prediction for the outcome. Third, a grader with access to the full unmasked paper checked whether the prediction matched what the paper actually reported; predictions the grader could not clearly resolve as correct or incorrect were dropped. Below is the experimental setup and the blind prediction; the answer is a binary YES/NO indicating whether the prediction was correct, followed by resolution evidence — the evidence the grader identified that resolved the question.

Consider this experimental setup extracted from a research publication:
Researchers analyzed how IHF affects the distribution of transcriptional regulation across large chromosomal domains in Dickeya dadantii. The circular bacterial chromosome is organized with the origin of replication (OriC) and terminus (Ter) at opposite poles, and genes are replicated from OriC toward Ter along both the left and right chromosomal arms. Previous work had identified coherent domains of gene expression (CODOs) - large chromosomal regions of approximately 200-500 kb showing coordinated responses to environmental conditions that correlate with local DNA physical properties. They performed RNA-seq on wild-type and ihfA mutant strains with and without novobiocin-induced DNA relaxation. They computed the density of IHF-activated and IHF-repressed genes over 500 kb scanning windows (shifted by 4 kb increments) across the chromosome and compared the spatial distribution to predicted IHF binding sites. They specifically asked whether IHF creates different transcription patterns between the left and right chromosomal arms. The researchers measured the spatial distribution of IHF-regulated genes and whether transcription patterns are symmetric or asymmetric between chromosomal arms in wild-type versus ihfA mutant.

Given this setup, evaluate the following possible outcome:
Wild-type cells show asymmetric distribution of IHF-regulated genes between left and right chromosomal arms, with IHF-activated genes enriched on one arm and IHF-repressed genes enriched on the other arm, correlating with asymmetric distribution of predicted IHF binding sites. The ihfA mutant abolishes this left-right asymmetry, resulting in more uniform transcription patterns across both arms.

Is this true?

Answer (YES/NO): NO